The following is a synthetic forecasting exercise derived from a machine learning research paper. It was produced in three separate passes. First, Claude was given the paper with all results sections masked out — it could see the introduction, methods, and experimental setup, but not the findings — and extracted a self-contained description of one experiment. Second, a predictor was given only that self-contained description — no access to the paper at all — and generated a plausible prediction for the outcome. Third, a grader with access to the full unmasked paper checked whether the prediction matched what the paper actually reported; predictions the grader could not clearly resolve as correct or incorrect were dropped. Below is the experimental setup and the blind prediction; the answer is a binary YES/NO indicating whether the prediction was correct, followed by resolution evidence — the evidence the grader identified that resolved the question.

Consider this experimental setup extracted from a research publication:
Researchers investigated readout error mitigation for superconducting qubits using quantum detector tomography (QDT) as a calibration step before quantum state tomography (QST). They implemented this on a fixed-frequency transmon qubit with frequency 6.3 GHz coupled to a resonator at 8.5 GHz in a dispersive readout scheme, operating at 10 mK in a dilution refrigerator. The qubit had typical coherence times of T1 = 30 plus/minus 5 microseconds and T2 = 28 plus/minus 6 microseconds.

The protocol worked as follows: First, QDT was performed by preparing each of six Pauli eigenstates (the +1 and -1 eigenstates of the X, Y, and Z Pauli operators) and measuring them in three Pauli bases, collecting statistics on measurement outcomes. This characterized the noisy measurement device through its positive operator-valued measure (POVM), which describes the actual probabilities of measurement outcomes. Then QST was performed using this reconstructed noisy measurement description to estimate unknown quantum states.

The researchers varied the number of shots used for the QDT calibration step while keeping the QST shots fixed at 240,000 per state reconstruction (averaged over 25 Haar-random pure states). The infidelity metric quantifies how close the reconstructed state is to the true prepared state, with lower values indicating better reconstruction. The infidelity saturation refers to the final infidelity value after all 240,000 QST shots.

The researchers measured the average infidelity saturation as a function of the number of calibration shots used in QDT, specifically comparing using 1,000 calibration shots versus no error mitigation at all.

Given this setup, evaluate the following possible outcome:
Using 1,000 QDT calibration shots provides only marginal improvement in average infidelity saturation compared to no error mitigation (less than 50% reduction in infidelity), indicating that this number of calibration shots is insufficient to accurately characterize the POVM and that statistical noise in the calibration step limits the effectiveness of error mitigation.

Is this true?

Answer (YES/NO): NO